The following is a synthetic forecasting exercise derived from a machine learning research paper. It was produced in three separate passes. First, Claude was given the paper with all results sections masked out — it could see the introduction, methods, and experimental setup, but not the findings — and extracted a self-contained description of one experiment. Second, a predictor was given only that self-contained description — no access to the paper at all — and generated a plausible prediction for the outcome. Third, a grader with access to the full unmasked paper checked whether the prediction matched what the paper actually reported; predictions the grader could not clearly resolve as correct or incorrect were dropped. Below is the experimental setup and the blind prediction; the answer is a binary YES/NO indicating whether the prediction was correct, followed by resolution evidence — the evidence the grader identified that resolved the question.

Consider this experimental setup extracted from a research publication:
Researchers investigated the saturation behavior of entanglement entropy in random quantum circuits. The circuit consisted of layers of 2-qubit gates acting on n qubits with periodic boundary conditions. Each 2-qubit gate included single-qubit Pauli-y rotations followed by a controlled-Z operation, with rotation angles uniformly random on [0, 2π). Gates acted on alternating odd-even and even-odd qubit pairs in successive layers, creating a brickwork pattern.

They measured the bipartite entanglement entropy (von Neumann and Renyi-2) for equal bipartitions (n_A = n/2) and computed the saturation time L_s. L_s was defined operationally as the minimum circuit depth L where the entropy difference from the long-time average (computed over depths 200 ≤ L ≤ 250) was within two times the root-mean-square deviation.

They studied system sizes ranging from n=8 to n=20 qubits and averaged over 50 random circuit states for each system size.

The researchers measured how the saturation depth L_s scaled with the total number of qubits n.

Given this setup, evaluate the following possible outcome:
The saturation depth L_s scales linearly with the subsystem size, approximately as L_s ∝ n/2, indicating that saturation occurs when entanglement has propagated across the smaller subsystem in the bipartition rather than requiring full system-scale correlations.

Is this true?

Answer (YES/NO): YES